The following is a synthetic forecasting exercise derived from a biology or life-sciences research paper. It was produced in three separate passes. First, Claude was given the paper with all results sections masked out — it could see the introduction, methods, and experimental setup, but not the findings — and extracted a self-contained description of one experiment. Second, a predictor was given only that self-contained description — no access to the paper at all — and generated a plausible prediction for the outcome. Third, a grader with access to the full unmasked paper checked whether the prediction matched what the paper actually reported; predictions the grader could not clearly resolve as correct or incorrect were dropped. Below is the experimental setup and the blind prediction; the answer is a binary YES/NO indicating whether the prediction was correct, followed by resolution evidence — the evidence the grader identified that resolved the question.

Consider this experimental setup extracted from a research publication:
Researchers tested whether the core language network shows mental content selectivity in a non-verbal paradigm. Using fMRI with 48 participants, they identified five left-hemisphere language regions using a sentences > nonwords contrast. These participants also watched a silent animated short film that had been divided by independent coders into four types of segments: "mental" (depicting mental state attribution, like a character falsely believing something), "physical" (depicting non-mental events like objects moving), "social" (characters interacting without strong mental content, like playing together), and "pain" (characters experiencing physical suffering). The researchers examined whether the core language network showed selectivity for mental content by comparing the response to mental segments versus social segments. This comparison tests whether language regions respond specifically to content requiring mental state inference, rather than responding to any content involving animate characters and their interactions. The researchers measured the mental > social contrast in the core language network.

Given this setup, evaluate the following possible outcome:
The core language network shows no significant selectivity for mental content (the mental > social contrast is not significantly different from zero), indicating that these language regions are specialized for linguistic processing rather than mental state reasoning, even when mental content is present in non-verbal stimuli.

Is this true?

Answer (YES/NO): NO